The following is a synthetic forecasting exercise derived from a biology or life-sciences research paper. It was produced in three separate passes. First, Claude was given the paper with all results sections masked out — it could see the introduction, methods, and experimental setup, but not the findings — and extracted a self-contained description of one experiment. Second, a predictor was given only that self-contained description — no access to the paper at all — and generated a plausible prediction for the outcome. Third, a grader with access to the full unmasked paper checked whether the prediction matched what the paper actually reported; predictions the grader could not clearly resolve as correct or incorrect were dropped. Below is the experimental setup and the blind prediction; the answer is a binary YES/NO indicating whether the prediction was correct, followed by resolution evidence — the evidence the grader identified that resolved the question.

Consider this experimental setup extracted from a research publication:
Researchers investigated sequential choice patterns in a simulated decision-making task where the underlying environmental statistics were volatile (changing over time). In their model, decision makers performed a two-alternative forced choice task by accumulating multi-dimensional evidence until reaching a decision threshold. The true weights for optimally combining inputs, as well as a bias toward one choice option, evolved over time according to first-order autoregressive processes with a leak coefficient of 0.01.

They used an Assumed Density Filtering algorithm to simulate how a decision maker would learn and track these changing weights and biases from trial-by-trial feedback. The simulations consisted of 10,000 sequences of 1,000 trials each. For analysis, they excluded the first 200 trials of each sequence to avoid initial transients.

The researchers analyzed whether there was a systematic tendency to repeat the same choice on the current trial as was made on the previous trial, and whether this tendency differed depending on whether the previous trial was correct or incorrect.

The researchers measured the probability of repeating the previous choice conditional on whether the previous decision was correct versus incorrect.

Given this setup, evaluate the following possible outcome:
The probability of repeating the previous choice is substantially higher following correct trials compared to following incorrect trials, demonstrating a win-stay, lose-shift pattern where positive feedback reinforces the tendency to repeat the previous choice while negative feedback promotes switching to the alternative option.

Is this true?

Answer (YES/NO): YES